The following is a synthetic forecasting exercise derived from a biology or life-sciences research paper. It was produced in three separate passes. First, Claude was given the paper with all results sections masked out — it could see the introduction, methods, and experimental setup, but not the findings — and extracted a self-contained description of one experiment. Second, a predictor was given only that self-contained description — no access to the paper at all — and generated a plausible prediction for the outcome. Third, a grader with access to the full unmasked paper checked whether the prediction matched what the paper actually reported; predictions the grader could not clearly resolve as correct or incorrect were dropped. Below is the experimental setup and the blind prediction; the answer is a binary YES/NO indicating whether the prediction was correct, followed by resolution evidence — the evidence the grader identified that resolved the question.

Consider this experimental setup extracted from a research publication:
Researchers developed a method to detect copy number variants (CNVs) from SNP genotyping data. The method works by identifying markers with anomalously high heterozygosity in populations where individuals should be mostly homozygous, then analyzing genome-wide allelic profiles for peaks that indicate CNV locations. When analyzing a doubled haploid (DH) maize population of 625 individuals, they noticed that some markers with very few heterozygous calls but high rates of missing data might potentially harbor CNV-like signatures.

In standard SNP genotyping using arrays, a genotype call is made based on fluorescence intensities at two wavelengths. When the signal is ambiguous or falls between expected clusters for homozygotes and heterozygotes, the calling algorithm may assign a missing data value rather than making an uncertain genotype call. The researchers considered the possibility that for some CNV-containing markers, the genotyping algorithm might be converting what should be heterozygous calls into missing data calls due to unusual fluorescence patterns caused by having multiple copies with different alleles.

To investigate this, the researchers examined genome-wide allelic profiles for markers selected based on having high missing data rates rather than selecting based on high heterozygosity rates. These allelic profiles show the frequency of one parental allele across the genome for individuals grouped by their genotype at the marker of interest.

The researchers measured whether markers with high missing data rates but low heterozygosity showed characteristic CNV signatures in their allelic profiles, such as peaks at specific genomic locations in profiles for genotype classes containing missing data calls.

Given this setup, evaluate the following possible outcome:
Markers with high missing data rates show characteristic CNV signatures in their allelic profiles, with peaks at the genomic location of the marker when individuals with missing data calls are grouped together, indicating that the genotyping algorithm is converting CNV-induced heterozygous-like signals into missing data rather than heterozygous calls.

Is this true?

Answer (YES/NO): YES